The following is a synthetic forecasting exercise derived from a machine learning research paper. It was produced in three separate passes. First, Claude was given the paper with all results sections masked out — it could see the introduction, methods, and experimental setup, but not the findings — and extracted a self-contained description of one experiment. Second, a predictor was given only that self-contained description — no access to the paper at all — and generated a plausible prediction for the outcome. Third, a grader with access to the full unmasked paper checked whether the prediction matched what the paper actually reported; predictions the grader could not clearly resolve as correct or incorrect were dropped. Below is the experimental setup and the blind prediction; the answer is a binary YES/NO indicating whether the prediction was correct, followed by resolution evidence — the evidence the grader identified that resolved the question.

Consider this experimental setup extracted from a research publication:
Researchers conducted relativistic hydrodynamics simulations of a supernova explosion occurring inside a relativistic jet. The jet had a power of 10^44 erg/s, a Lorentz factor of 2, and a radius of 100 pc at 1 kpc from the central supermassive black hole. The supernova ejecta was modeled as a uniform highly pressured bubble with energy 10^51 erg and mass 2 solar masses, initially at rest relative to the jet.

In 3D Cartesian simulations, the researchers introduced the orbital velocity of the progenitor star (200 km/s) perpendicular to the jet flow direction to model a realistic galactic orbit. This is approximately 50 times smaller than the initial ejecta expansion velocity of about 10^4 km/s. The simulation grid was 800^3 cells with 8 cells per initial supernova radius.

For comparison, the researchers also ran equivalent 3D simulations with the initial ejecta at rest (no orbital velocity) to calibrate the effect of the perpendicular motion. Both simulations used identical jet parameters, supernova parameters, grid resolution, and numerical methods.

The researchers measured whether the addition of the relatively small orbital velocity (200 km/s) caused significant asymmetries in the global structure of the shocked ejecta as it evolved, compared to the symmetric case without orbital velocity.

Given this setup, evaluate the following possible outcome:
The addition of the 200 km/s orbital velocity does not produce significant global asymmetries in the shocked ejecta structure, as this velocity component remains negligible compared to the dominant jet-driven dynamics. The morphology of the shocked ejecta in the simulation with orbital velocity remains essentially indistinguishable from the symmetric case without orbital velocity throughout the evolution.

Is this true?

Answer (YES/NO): NO